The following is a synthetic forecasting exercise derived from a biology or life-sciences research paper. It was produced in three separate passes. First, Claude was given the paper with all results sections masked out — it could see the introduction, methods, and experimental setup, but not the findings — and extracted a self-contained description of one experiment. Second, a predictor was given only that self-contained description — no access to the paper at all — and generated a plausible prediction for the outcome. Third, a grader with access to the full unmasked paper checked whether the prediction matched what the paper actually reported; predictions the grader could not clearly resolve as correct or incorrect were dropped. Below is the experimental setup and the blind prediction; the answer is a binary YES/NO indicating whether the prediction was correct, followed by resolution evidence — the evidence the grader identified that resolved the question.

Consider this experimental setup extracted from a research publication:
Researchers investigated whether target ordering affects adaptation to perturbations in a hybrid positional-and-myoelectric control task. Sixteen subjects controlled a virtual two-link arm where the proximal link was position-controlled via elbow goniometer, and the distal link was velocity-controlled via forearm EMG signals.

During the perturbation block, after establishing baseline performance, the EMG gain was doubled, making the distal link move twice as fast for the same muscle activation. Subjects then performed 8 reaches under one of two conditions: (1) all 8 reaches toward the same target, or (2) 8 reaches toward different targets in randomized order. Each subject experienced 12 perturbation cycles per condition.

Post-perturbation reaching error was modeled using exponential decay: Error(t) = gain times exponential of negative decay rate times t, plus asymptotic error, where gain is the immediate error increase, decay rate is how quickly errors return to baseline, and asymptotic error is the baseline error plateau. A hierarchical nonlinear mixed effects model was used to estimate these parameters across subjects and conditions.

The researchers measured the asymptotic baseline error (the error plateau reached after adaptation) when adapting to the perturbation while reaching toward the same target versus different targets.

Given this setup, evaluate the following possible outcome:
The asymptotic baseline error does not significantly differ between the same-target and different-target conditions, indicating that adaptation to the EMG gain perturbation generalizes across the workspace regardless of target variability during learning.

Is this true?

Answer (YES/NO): NO